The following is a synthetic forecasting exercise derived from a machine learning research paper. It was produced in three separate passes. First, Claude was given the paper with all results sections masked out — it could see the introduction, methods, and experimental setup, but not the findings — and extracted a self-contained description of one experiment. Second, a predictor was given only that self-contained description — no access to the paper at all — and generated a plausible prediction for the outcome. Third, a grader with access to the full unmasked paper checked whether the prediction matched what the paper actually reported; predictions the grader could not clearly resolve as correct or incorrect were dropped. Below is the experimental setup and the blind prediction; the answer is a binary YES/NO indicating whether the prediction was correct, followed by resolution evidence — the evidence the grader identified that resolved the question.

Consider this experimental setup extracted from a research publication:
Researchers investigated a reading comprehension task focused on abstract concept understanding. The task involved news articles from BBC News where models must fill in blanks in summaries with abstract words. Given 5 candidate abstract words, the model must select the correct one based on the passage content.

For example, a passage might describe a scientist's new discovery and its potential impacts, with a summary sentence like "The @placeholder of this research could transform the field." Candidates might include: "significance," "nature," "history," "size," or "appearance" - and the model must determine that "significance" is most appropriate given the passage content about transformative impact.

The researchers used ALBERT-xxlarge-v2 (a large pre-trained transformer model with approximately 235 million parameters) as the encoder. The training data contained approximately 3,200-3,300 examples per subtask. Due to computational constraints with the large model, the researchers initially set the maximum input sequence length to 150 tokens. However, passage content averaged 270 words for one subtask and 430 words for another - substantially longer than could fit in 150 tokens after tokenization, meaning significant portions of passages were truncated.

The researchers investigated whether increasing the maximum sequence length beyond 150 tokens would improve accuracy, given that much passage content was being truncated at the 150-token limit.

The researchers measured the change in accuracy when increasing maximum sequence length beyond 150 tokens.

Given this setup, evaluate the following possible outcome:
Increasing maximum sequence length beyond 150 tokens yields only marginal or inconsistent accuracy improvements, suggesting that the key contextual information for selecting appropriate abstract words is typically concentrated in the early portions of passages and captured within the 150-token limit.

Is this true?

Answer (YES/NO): YES